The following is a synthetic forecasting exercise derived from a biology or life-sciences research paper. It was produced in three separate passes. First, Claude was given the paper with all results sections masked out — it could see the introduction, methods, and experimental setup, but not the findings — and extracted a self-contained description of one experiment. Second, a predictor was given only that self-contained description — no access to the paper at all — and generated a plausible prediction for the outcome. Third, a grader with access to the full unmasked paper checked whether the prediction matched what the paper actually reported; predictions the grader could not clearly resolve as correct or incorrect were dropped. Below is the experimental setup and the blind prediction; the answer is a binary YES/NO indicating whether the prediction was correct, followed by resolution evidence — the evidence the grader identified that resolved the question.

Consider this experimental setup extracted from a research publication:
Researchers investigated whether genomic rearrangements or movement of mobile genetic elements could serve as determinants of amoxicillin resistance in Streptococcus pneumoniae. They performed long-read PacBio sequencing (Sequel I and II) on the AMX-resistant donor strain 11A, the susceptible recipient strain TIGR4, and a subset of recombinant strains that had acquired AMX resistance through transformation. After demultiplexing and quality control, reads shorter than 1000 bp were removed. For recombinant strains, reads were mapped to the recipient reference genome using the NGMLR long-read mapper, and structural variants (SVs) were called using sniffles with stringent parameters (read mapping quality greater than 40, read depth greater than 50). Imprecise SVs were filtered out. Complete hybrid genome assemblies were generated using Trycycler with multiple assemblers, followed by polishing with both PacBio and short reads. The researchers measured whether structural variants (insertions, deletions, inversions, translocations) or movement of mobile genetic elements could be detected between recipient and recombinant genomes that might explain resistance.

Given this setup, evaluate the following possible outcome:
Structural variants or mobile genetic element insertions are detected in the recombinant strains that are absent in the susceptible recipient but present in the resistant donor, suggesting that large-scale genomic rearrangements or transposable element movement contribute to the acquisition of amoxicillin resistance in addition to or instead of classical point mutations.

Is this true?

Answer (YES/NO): NO